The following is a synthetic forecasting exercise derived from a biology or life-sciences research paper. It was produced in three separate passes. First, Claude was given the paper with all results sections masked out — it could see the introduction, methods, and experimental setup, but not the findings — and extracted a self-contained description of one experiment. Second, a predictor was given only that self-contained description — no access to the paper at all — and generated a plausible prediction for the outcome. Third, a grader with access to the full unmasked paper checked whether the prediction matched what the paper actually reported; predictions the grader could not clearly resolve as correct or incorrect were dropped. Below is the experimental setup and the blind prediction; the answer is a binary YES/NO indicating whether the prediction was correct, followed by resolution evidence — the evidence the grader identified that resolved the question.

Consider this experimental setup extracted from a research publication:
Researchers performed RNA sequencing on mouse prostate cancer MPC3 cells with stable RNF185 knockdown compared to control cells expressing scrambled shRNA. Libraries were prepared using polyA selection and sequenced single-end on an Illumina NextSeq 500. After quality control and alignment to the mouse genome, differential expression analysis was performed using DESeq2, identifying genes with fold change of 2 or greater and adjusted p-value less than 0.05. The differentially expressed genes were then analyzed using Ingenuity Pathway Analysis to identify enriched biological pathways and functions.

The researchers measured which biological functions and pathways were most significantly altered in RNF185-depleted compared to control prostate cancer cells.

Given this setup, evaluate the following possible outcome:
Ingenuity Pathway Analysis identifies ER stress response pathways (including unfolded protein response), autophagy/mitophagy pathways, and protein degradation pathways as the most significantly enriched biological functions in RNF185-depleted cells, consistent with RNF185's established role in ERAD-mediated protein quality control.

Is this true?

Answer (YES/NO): NO